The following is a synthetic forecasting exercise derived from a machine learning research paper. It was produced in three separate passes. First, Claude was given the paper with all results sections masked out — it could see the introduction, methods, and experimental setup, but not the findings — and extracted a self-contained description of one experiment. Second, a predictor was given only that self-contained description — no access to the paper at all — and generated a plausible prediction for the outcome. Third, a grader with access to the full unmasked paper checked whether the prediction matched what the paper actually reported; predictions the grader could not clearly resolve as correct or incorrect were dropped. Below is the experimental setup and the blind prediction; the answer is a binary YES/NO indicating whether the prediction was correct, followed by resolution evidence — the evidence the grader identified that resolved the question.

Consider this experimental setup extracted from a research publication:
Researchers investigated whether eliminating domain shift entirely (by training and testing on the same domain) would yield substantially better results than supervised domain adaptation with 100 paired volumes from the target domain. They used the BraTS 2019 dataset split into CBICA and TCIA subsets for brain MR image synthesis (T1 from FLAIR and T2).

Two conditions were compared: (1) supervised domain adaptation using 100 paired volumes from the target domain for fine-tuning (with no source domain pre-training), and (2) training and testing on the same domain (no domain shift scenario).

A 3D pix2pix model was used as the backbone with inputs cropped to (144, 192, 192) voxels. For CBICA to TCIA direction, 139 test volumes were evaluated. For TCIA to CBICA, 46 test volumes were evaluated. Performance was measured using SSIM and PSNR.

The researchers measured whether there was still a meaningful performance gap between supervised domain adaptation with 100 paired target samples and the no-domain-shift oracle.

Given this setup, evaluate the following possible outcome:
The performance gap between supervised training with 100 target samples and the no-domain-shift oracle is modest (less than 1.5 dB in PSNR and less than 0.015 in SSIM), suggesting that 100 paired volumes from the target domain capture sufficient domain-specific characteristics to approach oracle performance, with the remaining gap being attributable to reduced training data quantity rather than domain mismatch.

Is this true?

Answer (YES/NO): NO